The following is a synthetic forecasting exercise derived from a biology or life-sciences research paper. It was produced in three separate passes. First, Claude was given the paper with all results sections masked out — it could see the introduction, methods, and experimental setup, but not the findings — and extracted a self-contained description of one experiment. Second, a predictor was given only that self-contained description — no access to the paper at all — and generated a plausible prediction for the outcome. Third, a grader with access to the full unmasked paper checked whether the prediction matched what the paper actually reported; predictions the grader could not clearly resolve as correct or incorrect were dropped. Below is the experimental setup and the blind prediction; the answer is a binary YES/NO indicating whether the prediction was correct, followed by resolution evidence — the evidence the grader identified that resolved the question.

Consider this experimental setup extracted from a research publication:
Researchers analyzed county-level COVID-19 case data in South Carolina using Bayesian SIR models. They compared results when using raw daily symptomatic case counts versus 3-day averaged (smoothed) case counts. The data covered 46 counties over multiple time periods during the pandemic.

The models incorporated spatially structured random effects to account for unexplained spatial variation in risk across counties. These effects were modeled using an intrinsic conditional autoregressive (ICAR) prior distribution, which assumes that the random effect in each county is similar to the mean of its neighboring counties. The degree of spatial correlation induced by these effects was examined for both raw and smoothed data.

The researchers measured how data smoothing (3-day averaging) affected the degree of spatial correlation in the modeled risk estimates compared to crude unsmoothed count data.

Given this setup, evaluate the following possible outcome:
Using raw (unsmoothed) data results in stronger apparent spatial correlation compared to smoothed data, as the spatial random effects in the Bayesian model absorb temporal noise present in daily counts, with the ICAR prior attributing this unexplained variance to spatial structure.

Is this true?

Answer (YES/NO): NO